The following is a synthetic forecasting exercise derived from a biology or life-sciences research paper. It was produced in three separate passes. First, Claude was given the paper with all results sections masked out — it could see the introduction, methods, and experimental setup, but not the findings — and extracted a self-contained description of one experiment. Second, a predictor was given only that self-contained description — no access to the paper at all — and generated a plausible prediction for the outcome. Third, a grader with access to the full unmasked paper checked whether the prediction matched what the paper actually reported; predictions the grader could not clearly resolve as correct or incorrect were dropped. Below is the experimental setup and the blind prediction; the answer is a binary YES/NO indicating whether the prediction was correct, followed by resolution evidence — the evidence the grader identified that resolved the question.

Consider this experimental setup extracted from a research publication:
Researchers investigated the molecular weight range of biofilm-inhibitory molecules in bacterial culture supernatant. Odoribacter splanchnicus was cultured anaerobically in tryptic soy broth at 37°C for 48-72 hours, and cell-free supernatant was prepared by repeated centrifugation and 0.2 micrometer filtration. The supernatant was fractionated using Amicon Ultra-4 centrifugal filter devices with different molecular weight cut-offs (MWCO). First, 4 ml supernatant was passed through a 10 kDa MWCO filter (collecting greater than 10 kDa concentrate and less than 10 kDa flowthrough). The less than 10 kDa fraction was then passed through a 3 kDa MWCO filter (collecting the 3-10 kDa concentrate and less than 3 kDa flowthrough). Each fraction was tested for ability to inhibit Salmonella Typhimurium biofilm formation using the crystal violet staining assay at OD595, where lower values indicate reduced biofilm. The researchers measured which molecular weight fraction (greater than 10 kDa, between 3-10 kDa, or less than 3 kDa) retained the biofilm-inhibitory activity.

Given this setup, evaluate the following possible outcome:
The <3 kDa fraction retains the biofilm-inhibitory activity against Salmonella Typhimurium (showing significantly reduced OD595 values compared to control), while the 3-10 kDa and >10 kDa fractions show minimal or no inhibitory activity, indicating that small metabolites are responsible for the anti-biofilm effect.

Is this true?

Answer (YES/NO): NO